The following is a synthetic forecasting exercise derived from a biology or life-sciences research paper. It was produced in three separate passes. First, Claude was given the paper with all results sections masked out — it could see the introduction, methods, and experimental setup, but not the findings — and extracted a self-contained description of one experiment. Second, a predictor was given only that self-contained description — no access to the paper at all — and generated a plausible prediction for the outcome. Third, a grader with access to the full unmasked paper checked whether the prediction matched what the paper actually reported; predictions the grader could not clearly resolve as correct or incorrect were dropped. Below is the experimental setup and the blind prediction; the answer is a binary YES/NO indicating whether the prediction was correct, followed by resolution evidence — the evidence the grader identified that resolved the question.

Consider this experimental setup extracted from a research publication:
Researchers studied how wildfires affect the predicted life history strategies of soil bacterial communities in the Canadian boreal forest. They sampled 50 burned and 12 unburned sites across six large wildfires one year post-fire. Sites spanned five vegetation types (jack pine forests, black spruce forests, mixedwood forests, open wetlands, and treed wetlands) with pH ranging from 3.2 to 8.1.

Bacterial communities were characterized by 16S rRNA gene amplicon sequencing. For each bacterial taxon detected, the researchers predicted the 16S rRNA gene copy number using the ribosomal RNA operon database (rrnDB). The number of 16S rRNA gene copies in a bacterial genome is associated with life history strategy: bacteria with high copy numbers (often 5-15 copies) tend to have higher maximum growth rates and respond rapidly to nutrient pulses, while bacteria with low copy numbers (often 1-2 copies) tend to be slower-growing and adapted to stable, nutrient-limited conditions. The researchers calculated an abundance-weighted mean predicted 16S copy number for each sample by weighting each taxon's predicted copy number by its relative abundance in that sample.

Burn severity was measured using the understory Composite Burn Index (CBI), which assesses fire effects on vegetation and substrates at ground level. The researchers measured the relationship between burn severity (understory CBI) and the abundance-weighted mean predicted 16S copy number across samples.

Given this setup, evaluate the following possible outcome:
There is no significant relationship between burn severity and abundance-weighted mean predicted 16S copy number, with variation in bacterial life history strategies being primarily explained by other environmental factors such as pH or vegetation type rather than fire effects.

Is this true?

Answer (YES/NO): NO